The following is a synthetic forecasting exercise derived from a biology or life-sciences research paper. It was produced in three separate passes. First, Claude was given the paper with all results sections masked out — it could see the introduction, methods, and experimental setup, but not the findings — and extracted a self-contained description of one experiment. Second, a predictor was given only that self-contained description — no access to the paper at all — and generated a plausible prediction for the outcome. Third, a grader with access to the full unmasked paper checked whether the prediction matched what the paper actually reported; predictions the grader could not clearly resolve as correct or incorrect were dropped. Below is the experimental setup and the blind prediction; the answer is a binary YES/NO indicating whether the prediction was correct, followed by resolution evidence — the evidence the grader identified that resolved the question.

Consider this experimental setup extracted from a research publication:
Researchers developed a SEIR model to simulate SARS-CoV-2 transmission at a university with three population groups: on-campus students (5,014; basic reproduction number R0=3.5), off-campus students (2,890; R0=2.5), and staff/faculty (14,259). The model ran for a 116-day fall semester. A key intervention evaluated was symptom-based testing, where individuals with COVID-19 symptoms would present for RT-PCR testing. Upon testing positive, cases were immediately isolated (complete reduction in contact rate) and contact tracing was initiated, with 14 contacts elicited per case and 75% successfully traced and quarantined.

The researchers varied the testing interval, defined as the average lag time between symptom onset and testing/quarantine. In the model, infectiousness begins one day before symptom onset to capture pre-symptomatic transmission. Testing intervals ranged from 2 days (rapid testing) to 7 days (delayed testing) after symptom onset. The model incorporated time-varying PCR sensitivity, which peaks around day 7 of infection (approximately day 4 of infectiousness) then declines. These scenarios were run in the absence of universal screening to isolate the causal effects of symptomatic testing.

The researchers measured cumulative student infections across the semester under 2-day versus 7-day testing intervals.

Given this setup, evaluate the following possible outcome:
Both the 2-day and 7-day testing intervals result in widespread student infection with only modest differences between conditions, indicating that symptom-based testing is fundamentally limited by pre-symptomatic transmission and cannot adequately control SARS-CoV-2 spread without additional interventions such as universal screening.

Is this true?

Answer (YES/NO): NO